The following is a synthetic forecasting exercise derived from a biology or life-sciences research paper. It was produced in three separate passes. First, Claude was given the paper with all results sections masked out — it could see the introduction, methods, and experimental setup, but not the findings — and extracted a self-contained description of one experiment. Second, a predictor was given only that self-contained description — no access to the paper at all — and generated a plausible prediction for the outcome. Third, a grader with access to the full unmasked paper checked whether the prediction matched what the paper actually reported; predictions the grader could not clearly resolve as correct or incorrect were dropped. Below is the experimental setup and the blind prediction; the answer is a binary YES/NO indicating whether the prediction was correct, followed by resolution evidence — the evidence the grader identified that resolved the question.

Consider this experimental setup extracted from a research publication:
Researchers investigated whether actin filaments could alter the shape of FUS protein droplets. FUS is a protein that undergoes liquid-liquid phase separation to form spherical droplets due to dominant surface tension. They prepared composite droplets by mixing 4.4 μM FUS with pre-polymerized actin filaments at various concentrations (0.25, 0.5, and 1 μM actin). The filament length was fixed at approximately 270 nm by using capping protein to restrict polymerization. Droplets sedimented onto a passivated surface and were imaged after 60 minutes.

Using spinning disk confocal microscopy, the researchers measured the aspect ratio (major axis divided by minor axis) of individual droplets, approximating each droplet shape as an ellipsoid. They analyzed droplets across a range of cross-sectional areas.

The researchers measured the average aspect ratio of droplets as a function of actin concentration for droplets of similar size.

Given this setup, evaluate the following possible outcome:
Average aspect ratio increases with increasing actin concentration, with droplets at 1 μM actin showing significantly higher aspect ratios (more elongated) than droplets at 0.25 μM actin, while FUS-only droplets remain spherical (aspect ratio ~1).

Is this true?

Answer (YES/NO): YES